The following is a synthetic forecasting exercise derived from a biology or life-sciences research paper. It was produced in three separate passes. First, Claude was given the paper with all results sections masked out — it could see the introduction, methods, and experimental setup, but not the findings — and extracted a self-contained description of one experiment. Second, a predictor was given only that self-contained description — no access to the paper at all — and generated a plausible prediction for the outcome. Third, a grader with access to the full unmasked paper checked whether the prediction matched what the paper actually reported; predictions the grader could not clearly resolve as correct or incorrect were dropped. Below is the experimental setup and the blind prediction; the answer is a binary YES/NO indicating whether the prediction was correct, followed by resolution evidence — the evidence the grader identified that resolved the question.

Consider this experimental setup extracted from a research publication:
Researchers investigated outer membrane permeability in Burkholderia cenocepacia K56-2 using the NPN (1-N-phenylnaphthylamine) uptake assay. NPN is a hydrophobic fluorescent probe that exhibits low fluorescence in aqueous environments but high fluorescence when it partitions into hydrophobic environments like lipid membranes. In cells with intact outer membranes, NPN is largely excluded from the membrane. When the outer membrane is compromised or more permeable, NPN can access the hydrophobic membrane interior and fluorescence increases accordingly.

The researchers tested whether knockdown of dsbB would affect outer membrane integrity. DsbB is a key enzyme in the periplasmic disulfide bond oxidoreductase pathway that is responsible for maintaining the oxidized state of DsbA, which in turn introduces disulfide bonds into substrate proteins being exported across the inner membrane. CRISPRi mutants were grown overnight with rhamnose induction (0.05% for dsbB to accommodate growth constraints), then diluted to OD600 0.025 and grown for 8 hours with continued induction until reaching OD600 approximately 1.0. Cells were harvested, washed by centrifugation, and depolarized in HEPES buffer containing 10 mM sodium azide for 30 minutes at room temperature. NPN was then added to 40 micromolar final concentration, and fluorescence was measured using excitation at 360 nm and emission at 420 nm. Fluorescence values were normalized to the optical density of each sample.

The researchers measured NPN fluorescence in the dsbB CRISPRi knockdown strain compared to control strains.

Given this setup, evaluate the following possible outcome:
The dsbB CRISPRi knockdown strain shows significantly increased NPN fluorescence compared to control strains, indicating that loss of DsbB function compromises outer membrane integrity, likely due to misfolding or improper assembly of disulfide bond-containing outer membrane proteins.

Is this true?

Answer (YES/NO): YES